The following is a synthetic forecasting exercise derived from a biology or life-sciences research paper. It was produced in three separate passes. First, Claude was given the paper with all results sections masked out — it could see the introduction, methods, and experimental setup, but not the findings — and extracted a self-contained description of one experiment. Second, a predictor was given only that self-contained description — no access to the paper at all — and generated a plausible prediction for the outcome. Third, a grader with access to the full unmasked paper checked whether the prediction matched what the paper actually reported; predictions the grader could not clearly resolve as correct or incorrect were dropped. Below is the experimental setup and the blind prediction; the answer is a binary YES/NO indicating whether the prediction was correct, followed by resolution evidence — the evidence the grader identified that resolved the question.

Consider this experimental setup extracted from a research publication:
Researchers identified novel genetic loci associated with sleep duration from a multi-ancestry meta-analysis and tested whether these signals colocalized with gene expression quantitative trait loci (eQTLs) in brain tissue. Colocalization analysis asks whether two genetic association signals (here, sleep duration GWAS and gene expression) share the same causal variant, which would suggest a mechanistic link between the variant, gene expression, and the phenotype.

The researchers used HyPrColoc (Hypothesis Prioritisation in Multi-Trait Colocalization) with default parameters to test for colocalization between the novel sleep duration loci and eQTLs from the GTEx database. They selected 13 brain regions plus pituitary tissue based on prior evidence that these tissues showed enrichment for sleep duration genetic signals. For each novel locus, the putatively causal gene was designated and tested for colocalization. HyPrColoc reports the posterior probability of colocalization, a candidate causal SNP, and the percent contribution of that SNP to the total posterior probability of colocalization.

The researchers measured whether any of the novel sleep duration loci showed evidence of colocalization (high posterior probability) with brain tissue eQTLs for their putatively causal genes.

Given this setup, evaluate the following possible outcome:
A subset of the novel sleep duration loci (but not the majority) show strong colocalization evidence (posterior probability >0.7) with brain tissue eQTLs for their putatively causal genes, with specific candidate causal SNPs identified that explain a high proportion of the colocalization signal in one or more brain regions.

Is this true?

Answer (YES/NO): YES